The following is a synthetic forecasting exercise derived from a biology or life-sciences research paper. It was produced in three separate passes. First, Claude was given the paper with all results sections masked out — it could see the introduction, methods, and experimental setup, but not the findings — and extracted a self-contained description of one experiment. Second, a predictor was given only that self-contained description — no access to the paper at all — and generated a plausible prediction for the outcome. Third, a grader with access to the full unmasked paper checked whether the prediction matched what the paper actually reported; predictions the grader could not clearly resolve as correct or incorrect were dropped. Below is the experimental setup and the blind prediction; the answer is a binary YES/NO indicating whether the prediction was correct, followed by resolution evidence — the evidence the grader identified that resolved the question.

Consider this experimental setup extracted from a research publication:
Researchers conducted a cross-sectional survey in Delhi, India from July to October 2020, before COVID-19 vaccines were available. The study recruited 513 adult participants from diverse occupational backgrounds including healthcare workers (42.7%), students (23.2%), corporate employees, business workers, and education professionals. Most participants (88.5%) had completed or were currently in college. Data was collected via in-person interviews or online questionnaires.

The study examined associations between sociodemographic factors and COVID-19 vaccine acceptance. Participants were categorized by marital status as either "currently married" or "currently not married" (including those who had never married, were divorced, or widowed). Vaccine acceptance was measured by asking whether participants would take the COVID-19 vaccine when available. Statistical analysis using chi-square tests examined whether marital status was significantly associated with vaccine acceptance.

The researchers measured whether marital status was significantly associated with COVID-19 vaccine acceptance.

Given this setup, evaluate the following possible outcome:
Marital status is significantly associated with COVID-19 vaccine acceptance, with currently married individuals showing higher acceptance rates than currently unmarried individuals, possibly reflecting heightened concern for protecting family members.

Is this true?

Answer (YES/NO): NO